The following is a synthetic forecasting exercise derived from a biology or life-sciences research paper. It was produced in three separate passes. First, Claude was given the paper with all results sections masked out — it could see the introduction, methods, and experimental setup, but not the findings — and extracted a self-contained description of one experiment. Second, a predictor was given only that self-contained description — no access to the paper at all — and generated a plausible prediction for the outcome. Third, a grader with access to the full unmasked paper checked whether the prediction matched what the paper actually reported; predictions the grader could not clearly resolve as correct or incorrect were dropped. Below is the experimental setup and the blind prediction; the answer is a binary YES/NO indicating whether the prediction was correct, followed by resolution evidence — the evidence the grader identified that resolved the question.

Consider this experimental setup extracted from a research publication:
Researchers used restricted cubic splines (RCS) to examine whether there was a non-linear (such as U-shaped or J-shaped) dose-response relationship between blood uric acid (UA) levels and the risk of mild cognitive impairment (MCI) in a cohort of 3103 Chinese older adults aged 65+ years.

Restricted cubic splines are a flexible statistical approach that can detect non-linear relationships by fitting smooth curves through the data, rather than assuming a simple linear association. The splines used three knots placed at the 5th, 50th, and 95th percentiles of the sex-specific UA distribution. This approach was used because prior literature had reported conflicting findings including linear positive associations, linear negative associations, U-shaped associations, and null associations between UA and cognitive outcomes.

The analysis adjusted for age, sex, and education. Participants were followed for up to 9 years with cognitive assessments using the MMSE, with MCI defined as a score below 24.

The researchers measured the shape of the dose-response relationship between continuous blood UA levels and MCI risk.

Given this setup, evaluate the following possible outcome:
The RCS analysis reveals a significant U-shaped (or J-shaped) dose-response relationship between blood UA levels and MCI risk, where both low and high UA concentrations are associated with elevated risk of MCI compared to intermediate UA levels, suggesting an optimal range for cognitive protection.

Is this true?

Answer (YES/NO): NO